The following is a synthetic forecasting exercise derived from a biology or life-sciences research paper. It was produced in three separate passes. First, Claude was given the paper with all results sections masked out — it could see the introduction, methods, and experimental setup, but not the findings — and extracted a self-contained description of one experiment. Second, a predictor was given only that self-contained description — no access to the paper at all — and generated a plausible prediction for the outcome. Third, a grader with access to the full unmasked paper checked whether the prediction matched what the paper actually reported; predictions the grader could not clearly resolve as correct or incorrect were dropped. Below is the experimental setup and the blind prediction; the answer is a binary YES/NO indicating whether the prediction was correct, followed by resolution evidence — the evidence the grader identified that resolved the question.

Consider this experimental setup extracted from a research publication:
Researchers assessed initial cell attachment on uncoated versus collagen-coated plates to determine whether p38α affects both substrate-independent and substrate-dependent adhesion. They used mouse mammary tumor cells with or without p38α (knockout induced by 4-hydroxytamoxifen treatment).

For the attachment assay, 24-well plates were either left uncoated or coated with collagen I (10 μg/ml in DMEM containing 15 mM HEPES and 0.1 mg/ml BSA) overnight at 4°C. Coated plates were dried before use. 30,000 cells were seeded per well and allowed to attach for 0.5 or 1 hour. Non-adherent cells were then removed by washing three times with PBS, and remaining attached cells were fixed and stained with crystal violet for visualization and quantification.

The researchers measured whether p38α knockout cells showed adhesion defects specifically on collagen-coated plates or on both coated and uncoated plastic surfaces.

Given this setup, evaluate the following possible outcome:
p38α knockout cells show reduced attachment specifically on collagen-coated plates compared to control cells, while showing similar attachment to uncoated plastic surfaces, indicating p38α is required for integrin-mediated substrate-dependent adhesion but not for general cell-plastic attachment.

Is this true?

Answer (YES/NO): NO